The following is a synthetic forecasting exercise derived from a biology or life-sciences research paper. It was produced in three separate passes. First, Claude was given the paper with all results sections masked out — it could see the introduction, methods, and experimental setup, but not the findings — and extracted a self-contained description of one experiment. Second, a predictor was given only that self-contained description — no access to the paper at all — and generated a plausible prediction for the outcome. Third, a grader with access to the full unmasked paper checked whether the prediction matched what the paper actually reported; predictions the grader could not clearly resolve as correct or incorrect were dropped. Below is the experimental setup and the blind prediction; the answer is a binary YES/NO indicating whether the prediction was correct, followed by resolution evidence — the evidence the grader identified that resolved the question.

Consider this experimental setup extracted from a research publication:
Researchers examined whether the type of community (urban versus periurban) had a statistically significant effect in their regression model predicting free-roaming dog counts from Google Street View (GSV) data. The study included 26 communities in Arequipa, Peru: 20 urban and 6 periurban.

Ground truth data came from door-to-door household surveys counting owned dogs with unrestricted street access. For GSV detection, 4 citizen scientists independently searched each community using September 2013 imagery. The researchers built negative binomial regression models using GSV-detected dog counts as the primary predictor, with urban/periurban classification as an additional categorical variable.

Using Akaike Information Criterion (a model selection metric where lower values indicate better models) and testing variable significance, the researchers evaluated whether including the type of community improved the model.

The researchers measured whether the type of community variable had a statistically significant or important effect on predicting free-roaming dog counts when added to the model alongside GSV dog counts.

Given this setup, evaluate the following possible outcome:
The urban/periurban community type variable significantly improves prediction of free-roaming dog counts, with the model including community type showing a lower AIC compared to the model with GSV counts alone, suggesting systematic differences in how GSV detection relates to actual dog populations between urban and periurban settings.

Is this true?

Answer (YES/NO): NO